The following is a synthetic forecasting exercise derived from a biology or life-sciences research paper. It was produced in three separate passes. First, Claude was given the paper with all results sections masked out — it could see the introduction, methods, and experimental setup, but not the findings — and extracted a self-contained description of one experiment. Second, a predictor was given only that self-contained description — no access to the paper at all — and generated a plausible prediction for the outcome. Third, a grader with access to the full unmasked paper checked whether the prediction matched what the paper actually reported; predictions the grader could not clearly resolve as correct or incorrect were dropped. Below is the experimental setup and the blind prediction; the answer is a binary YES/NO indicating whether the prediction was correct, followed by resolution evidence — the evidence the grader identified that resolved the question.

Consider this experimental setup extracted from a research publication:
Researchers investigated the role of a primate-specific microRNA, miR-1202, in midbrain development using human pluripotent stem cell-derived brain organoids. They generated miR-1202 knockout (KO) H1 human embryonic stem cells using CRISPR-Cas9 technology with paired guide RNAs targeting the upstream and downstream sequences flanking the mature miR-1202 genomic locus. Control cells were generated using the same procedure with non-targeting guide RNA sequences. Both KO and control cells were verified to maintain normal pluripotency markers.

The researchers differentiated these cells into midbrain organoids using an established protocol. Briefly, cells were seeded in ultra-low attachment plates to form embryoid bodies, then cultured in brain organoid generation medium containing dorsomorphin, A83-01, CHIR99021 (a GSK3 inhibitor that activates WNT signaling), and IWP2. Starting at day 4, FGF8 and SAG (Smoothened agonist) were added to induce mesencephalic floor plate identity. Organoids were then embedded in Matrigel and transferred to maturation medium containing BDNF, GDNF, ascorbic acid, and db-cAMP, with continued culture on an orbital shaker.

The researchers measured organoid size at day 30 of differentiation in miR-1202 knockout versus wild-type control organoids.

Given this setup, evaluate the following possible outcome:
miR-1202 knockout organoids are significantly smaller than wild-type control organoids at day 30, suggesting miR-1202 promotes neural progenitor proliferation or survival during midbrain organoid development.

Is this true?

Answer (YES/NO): YES